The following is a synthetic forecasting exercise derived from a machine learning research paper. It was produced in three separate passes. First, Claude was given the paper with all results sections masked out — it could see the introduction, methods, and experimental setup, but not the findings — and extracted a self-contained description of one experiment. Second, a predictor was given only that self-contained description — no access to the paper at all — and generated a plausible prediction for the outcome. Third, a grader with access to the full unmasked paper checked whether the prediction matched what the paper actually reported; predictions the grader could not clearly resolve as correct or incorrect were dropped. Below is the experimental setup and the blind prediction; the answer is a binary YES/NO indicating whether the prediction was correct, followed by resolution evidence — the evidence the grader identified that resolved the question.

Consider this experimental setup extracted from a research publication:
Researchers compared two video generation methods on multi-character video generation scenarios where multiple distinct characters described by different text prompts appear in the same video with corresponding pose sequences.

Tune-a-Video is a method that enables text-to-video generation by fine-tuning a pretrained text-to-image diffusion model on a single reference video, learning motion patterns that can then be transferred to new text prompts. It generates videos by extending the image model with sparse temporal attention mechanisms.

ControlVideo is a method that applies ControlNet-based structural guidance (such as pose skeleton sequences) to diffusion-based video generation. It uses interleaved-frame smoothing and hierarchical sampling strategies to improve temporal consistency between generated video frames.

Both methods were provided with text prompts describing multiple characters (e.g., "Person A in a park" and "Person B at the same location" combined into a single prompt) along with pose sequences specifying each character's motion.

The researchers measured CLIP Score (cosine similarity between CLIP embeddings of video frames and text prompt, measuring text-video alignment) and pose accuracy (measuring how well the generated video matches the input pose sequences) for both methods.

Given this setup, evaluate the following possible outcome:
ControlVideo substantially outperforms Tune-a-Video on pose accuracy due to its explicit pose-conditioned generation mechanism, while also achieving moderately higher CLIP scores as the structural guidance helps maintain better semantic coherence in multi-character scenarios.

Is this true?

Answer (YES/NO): NO